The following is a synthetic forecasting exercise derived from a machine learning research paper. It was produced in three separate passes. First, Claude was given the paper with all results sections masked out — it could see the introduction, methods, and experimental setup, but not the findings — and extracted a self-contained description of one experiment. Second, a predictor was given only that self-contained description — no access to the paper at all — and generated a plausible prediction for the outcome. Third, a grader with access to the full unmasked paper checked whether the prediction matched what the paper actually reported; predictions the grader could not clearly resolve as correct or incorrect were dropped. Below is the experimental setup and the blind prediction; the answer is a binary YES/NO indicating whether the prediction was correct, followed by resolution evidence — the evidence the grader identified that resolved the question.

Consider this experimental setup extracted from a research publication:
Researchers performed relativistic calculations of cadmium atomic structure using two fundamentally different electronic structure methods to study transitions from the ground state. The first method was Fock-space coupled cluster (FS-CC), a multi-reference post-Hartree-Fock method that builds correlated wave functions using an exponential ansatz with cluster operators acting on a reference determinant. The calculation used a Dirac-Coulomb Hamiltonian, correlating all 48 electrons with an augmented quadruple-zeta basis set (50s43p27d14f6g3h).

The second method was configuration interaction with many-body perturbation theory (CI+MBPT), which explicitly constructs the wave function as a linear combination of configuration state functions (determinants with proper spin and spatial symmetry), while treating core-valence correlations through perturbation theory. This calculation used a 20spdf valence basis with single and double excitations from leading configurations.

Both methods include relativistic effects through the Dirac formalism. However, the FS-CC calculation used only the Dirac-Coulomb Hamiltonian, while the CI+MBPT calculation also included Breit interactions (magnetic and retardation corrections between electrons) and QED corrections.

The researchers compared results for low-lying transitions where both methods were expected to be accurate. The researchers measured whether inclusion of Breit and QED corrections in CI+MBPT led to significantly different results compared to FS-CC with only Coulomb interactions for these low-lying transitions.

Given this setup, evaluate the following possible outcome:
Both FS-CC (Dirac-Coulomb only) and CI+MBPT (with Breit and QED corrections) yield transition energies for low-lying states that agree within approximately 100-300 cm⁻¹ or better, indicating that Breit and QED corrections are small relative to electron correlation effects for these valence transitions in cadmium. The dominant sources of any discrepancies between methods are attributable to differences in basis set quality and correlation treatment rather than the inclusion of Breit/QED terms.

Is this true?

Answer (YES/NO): NO